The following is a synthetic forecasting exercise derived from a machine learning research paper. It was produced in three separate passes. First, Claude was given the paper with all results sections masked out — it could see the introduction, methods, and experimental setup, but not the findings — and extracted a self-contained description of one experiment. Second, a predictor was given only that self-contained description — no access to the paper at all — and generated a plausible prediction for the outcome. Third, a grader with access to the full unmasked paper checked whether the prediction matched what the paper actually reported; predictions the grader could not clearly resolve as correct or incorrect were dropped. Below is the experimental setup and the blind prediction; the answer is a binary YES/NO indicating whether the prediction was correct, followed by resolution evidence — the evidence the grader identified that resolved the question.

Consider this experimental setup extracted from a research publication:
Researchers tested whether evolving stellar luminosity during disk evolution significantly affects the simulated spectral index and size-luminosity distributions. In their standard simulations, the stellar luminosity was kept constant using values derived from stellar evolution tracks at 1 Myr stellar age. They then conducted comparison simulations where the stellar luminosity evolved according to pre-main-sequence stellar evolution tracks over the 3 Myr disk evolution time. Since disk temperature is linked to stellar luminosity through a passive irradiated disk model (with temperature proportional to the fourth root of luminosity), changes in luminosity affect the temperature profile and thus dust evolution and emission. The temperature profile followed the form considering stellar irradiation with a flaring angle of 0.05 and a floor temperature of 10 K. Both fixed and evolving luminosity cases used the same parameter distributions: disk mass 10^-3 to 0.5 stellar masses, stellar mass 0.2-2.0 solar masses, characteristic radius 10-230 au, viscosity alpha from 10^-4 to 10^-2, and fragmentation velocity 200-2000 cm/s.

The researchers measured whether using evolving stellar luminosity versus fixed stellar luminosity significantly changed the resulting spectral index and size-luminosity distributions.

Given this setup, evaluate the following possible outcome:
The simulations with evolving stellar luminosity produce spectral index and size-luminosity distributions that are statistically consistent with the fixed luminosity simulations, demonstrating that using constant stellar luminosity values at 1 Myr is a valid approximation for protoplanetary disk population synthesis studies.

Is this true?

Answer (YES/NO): YES